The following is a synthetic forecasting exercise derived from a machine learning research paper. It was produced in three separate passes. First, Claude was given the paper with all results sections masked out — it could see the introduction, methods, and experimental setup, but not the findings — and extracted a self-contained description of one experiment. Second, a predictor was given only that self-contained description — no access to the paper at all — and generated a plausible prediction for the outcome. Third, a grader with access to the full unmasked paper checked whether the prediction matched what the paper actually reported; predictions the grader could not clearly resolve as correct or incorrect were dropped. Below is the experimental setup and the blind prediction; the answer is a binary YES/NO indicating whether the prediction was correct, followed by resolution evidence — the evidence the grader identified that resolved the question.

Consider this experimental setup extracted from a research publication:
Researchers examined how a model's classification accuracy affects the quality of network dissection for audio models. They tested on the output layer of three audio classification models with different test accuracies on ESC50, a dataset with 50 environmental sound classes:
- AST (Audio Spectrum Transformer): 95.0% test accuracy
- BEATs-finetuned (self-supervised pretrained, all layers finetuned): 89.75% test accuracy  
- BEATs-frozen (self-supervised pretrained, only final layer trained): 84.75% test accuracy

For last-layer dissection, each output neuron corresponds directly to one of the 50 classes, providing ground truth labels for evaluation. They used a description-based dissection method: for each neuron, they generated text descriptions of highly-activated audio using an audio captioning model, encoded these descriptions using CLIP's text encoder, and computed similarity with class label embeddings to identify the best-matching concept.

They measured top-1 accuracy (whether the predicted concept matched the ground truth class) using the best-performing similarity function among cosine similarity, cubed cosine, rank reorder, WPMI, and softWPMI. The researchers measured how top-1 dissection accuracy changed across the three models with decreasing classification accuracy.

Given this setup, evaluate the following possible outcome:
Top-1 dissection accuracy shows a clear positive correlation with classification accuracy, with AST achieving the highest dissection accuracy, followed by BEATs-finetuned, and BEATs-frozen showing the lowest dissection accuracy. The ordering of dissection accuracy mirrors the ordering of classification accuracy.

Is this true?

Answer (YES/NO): YES